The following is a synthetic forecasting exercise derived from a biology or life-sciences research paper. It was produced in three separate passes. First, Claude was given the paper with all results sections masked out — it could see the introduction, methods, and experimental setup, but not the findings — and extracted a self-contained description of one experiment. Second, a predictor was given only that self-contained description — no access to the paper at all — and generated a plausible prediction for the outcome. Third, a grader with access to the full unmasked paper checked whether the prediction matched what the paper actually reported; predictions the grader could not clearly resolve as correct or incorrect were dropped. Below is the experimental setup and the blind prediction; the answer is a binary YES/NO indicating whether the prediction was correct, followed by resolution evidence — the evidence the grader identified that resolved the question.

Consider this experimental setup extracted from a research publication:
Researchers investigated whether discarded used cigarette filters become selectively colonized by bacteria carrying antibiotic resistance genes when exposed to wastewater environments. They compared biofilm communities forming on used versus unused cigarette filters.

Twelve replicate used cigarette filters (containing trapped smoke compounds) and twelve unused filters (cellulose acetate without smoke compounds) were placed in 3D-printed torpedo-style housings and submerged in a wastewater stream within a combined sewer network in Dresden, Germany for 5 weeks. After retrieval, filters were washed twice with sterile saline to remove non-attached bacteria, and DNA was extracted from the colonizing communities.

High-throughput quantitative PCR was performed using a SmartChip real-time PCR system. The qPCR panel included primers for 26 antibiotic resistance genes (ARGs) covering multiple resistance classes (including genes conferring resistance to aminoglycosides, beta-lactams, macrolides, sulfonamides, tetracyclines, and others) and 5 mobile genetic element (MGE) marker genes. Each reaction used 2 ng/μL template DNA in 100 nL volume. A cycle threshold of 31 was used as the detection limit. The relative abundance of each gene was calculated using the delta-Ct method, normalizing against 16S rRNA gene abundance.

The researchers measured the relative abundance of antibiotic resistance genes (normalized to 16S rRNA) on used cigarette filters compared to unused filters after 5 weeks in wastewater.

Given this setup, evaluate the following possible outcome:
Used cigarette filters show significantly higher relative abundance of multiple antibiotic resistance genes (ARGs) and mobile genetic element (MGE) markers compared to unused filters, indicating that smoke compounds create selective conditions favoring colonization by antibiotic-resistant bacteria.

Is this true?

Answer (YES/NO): YES